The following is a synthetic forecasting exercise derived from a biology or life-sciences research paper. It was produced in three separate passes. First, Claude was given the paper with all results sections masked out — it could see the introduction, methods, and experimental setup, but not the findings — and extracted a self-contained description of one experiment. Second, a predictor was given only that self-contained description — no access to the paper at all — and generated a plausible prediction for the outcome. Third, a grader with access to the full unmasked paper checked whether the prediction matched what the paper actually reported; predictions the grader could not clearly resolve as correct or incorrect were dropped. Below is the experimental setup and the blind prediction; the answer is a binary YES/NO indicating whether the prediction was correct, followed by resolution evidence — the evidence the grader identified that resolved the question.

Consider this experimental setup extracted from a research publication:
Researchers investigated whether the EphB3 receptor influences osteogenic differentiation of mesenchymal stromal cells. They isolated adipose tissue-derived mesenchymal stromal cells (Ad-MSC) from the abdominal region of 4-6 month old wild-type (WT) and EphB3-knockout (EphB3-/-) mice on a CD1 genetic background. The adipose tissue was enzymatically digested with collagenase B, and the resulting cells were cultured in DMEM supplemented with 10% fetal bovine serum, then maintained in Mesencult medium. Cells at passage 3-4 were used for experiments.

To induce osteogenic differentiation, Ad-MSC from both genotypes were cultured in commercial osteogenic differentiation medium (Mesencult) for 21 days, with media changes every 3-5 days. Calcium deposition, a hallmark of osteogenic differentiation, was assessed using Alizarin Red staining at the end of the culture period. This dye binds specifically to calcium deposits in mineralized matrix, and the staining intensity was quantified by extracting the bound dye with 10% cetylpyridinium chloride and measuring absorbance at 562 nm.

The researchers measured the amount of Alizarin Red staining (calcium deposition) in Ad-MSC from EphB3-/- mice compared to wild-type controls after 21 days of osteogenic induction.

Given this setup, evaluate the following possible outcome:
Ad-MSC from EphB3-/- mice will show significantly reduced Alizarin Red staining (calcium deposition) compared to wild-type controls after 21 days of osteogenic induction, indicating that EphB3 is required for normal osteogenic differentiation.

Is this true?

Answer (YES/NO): NO